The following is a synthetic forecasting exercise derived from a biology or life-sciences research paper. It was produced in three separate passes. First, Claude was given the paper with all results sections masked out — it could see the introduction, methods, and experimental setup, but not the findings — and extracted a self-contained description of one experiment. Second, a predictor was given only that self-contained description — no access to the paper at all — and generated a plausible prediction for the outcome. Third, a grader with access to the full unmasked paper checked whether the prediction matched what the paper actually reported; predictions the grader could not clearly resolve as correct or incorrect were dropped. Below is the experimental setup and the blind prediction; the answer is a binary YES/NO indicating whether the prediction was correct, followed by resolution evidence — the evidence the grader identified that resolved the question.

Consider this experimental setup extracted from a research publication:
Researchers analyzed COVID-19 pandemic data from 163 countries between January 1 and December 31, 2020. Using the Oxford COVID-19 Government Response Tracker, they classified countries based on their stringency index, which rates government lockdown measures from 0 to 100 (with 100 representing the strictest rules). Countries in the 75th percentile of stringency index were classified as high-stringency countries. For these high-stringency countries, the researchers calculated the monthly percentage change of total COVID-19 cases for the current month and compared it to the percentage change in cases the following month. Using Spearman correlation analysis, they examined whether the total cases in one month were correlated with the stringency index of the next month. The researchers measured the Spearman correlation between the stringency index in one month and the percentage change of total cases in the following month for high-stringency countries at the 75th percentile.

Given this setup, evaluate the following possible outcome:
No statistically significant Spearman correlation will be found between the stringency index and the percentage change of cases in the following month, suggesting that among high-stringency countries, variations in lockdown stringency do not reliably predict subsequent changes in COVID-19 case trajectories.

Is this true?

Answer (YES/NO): NO